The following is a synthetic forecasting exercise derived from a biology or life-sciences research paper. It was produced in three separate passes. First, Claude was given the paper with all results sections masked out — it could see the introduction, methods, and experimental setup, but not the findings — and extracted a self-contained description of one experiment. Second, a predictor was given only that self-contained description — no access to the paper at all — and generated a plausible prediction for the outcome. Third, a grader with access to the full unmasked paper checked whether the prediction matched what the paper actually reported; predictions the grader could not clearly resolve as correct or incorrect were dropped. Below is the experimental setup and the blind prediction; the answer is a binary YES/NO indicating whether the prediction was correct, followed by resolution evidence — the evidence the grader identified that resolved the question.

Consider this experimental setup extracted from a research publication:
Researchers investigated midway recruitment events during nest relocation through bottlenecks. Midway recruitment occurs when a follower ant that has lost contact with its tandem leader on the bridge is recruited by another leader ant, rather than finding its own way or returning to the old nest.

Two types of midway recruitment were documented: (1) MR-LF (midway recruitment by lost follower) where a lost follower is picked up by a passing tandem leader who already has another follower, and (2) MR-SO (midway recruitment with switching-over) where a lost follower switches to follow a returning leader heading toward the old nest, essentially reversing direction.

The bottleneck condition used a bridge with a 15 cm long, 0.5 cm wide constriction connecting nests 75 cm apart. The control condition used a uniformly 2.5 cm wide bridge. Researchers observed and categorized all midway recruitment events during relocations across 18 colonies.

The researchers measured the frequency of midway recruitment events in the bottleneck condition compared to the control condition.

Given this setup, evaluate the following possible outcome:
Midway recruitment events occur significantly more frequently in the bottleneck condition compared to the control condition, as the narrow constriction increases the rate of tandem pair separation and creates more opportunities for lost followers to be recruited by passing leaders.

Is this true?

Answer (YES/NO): YES